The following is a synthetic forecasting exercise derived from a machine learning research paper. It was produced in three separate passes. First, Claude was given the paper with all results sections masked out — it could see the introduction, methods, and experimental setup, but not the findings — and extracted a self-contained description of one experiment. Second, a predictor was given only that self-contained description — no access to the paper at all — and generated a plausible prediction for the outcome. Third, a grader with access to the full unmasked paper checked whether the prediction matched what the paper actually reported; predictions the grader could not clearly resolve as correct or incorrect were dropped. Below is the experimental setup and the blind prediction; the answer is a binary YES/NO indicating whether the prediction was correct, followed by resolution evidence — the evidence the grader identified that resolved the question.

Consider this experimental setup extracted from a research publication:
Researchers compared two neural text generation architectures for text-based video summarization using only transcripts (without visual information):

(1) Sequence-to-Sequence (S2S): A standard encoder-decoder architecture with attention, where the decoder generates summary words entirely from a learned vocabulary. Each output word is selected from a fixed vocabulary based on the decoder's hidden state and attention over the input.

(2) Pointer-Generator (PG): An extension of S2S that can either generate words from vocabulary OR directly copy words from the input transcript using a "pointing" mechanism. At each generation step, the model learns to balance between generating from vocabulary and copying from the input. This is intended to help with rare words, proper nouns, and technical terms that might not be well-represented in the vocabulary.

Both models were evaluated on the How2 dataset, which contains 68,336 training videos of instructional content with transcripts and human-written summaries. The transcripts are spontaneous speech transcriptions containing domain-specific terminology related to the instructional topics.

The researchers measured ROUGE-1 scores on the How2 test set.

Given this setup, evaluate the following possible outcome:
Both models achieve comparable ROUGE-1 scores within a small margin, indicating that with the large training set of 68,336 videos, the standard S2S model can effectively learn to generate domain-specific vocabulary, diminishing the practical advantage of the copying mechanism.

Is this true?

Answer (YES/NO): NO